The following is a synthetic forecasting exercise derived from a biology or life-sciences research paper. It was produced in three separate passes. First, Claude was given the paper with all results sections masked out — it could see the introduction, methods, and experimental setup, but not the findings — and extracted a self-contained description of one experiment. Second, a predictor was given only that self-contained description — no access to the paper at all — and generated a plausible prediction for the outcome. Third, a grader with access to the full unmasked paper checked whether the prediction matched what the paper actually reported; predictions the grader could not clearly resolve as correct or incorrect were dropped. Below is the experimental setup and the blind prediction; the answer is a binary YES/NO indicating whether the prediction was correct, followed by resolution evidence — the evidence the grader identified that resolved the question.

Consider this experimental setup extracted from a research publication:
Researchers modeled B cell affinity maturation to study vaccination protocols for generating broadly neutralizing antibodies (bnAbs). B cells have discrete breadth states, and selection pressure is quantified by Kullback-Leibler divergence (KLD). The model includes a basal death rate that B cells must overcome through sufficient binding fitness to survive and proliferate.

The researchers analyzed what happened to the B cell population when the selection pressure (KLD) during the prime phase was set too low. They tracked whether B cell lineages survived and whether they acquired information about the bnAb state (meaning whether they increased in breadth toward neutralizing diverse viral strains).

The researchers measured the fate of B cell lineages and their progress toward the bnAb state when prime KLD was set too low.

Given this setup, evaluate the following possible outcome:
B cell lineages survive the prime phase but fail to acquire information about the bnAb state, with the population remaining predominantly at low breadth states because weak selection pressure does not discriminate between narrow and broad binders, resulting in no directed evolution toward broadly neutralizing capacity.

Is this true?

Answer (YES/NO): YES